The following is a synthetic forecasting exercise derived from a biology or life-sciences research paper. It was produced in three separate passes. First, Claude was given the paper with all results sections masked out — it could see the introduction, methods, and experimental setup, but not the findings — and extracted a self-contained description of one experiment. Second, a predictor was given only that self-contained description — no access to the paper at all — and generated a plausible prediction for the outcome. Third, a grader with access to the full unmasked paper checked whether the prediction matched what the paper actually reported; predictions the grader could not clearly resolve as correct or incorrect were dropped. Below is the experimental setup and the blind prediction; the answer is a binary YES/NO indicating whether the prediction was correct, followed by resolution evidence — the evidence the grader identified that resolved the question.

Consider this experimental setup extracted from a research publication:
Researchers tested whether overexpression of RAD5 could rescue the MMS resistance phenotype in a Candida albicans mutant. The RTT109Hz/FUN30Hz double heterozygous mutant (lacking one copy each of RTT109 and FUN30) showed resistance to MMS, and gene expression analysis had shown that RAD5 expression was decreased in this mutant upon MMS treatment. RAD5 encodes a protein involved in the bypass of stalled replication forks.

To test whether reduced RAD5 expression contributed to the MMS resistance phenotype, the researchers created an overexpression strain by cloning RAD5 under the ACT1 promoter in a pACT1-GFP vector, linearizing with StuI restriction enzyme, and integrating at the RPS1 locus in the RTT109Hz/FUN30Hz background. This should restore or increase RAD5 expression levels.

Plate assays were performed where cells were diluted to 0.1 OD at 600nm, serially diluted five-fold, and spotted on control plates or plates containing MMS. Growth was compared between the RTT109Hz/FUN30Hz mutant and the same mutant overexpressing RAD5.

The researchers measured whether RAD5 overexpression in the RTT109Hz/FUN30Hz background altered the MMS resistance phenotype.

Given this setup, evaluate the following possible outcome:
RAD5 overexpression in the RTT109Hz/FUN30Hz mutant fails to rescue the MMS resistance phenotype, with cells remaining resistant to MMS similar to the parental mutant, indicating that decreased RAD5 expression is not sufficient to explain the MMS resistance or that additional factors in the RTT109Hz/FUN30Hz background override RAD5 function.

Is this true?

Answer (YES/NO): NO